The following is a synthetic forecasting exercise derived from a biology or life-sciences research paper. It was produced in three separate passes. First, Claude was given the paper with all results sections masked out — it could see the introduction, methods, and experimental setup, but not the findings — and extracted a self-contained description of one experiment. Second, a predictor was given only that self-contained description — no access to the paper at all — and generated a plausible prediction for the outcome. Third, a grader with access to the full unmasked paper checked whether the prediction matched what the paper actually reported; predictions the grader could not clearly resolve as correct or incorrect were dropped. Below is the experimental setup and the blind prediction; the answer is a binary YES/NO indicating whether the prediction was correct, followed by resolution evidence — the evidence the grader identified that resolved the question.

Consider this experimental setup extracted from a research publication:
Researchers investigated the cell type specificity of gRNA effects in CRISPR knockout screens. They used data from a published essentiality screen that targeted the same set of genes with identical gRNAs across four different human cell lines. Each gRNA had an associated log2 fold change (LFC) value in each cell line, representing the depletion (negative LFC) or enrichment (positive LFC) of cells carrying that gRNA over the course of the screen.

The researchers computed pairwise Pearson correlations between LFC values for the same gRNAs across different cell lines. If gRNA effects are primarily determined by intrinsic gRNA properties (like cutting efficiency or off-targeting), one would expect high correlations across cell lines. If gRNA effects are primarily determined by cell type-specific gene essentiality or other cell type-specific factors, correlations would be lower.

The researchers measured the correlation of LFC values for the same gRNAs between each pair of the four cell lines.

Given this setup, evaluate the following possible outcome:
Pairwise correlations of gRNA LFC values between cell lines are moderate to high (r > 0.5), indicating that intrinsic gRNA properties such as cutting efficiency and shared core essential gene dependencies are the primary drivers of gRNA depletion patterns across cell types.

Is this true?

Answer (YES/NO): NO